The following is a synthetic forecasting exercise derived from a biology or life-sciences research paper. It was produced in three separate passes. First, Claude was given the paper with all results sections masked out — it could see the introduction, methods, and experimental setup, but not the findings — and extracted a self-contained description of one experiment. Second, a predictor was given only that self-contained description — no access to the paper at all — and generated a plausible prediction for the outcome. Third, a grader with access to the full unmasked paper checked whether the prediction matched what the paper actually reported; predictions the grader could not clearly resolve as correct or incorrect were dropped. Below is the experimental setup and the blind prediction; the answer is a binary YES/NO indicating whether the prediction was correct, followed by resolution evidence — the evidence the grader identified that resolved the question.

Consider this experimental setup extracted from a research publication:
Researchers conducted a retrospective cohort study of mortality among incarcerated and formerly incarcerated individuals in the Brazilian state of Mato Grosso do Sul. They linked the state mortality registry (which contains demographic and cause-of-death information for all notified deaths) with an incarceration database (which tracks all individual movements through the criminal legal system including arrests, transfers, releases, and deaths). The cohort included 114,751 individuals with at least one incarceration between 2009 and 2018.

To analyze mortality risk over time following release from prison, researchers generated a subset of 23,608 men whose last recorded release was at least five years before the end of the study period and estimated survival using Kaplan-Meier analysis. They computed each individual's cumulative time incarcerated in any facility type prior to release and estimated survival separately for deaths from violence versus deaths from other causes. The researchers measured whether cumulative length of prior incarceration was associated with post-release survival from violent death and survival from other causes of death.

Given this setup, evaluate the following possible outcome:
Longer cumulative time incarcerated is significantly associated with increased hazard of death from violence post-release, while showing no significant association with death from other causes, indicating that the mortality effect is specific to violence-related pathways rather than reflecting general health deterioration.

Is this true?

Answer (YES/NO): NO